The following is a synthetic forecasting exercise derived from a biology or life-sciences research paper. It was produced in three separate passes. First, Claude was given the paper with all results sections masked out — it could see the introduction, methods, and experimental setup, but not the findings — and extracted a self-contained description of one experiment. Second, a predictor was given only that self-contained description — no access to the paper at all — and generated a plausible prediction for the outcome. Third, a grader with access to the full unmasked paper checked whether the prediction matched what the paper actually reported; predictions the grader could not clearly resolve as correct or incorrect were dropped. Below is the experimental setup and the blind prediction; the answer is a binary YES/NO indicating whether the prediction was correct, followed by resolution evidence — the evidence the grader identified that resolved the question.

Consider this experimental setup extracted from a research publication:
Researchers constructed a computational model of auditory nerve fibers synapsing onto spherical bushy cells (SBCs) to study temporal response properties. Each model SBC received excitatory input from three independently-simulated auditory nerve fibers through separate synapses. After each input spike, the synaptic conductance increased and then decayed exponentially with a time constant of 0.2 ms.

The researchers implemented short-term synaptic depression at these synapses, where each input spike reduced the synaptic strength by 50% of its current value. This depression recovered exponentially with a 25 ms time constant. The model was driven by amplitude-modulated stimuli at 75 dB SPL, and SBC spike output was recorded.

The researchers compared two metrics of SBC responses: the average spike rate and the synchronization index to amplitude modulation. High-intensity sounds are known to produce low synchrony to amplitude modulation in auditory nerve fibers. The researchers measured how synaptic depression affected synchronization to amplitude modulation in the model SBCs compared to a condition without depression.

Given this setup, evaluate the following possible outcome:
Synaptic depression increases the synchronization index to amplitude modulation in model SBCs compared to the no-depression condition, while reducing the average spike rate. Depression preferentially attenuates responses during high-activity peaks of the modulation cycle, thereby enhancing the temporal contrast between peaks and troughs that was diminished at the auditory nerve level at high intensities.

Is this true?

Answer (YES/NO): NO